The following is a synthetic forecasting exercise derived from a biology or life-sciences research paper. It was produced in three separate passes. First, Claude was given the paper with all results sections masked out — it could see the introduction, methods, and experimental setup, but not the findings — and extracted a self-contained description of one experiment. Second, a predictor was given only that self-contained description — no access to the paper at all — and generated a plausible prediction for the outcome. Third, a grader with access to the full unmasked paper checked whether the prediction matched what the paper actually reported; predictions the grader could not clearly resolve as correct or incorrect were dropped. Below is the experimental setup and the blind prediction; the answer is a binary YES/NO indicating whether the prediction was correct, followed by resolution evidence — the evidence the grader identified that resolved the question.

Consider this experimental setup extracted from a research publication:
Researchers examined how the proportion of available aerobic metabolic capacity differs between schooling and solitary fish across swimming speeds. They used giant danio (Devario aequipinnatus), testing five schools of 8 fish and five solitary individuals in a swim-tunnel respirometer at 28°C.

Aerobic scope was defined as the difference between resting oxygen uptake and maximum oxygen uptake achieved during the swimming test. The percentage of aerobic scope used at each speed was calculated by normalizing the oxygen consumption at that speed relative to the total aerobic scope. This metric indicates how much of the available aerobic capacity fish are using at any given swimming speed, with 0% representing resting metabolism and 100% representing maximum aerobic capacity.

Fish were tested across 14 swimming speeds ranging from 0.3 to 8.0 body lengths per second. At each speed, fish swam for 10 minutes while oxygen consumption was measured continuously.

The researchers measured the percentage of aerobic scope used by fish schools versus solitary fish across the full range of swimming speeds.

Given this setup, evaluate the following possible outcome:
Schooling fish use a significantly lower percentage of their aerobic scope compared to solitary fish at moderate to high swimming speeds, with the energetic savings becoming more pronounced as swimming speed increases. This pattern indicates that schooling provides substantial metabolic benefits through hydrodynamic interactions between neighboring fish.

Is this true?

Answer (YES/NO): NO